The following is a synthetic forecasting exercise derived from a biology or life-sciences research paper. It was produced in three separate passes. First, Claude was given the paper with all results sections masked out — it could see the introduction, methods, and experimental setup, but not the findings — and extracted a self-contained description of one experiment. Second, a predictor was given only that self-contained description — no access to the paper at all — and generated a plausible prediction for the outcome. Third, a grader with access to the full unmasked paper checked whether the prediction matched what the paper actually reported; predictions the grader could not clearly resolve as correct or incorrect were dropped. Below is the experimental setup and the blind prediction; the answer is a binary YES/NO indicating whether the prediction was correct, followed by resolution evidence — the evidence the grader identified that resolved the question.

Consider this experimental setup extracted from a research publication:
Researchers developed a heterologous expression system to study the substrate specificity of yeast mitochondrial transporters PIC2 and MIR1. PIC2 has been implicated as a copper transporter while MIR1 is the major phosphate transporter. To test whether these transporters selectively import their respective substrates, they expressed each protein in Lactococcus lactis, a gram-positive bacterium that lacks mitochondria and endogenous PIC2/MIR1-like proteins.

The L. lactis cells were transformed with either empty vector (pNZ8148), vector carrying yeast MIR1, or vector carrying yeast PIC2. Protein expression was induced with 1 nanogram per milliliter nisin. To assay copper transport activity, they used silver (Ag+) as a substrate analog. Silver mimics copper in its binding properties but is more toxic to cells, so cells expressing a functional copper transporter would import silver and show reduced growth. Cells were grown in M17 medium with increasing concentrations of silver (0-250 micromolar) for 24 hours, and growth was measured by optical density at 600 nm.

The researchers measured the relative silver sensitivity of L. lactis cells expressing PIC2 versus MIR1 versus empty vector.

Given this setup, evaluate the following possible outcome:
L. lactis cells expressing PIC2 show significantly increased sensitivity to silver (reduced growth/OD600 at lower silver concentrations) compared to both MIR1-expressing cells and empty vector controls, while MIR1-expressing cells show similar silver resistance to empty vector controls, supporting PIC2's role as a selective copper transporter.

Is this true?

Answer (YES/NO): YES